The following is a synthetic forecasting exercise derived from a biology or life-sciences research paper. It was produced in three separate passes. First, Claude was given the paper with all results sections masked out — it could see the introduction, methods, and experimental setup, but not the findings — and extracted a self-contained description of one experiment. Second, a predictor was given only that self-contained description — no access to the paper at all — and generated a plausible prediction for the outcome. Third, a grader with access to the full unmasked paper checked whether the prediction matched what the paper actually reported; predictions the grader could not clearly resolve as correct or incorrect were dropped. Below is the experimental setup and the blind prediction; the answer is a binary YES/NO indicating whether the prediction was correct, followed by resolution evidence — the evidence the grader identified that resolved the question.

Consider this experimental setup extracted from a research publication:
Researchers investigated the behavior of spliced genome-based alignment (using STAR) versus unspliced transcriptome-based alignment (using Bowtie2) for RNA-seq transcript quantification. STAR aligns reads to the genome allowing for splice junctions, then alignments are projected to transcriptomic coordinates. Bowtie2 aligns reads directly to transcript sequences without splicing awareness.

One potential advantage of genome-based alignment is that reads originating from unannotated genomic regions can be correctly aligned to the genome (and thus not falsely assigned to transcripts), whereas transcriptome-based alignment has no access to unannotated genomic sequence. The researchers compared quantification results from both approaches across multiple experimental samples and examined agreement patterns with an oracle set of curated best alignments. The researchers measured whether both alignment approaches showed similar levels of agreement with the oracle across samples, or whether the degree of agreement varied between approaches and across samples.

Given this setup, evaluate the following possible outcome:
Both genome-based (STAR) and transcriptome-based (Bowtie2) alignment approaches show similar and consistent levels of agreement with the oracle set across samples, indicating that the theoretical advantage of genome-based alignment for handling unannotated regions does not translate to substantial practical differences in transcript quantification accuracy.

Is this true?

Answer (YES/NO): NO